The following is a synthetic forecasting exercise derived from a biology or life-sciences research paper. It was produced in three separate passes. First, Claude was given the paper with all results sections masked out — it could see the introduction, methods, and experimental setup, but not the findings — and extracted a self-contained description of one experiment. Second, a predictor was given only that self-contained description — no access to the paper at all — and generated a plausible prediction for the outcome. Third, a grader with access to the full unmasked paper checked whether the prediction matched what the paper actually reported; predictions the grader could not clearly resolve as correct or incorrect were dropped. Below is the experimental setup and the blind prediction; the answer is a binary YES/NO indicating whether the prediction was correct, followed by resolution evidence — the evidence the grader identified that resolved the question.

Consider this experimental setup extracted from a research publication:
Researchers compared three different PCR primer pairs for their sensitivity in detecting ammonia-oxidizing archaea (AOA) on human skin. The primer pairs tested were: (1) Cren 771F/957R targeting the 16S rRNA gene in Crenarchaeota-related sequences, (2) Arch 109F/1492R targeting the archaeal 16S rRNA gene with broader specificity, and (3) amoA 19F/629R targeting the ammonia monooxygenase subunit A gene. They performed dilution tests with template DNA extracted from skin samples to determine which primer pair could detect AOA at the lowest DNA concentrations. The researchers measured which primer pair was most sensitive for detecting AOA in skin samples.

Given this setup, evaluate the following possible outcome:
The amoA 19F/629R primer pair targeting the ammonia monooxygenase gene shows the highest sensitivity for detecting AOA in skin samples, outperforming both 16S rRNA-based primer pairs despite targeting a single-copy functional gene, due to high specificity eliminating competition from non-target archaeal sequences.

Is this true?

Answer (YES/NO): NO